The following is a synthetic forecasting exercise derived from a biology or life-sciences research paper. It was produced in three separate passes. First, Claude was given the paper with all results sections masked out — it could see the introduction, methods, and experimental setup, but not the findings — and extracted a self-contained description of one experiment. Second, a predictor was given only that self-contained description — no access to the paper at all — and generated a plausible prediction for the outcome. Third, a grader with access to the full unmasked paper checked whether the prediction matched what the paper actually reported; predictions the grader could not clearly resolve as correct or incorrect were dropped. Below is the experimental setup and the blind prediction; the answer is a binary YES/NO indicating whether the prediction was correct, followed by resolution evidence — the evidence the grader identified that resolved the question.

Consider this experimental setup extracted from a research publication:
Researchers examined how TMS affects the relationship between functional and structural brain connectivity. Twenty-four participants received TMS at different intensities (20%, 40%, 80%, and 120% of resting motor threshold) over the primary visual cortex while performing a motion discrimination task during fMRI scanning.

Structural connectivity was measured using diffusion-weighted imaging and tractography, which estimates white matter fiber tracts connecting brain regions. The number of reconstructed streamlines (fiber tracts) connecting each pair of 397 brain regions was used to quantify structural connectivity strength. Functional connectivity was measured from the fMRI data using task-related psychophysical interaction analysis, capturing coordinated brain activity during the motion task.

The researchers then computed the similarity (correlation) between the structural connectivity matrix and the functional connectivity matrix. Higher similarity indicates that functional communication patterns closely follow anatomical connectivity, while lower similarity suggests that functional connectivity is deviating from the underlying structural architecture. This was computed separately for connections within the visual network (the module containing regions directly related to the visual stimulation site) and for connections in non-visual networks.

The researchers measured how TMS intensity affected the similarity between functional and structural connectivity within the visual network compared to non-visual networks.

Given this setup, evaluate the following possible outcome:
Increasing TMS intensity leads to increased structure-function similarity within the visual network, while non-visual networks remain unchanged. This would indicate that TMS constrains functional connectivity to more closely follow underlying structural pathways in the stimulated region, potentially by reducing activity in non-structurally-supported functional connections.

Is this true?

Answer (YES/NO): NO